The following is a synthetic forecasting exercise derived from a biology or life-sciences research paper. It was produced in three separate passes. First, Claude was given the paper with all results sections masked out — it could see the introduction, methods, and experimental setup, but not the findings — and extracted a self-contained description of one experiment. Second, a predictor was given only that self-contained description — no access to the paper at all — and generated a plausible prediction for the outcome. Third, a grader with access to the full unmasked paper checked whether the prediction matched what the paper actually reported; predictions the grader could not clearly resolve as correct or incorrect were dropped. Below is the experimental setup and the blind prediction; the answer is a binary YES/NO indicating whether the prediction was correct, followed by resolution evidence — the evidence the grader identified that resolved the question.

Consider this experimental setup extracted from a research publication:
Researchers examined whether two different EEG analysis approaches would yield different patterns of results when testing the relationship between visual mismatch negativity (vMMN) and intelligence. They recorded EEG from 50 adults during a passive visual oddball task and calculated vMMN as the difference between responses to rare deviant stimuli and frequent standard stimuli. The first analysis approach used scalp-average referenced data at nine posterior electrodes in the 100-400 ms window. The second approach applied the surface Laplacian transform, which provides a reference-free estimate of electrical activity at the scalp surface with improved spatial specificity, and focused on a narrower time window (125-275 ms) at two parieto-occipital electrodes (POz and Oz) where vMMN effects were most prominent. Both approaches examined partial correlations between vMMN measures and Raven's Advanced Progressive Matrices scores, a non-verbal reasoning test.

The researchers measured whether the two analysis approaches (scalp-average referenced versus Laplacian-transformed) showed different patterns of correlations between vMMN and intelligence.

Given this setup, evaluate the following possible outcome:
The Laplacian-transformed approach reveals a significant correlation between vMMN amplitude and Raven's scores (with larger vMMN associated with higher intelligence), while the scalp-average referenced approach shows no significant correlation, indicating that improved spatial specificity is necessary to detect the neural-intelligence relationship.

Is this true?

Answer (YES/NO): NO